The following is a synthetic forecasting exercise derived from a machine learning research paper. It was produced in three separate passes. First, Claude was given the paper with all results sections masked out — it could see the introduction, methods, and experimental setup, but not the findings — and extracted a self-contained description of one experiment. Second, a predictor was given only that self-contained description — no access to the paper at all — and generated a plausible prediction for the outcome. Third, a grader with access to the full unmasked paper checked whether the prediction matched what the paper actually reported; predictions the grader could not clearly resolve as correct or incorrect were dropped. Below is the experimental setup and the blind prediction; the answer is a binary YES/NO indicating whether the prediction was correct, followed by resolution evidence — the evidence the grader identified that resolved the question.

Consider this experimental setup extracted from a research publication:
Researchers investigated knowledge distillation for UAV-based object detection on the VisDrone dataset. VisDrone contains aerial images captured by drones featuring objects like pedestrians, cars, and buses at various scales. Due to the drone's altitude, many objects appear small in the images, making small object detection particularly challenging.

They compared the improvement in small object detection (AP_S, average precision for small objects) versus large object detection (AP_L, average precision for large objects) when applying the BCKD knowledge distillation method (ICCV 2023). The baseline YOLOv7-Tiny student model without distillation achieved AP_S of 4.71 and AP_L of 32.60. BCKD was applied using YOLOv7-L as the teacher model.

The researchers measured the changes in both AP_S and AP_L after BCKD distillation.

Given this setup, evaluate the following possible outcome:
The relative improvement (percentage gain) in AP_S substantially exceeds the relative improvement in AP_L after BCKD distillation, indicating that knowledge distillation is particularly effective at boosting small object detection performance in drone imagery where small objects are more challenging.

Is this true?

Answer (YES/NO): NO